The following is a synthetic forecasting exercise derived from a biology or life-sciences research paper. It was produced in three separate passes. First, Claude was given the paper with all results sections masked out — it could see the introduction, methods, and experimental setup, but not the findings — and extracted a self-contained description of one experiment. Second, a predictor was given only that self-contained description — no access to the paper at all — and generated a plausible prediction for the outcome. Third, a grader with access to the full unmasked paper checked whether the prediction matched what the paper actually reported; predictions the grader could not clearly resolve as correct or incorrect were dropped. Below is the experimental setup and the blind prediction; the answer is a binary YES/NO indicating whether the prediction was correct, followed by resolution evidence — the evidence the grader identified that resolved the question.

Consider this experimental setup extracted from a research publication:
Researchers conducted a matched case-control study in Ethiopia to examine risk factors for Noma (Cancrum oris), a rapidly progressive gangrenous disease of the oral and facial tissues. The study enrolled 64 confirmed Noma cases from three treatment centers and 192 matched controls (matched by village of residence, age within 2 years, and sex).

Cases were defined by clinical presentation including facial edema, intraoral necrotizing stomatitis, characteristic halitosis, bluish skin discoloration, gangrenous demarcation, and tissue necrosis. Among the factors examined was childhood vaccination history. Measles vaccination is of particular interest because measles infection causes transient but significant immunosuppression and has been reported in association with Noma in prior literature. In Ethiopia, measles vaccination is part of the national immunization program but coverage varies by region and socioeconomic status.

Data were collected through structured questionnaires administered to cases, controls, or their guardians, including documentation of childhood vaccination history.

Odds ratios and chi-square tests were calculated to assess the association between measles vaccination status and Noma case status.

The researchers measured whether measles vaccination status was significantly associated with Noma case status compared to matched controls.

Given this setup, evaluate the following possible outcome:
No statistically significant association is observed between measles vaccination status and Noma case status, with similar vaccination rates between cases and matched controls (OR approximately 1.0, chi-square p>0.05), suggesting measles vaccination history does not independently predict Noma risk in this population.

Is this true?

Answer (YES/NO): NO